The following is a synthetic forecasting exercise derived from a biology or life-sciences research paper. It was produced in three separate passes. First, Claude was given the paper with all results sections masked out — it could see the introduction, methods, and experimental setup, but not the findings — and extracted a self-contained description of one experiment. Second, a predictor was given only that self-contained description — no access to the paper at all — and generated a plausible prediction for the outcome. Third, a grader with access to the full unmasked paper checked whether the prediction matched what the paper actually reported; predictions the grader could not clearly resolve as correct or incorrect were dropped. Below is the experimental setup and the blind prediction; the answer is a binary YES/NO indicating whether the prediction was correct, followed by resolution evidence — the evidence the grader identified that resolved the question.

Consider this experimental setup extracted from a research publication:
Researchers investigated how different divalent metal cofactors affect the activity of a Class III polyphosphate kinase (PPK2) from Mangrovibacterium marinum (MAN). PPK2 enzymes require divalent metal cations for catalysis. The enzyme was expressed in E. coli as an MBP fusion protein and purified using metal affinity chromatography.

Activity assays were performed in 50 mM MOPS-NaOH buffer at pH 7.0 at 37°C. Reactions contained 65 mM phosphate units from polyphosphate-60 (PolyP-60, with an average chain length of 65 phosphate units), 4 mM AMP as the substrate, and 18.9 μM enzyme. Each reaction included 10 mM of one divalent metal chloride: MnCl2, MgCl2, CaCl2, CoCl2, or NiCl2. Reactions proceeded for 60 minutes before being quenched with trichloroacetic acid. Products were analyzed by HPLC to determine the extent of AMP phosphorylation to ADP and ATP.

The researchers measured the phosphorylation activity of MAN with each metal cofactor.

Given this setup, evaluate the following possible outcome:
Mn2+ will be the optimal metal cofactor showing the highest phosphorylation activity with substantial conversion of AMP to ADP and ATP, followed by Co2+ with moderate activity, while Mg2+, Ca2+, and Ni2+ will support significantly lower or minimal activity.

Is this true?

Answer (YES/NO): NO